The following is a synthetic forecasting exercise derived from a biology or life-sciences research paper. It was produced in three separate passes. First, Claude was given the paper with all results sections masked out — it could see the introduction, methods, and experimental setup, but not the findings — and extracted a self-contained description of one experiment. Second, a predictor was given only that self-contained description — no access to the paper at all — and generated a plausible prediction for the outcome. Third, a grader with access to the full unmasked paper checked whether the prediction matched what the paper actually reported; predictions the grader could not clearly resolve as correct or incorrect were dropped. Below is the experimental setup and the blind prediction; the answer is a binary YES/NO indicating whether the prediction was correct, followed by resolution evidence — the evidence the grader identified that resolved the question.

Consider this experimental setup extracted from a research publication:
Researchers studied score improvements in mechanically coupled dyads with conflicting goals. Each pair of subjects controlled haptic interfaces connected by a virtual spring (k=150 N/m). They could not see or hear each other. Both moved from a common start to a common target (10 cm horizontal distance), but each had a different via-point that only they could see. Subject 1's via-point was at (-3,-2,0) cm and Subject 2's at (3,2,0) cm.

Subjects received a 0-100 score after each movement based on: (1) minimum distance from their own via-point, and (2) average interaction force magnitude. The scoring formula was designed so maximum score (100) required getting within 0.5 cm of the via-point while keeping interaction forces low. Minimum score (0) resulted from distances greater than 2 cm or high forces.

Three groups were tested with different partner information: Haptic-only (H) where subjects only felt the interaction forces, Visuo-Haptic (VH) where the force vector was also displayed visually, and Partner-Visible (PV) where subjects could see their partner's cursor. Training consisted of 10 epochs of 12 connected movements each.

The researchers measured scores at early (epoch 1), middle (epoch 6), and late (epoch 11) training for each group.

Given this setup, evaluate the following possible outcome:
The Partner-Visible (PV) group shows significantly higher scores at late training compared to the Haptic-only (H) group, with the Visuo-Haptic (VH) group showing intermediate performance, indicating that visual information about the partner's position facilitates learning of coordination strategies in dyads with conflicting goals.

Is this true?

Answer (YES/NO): YES